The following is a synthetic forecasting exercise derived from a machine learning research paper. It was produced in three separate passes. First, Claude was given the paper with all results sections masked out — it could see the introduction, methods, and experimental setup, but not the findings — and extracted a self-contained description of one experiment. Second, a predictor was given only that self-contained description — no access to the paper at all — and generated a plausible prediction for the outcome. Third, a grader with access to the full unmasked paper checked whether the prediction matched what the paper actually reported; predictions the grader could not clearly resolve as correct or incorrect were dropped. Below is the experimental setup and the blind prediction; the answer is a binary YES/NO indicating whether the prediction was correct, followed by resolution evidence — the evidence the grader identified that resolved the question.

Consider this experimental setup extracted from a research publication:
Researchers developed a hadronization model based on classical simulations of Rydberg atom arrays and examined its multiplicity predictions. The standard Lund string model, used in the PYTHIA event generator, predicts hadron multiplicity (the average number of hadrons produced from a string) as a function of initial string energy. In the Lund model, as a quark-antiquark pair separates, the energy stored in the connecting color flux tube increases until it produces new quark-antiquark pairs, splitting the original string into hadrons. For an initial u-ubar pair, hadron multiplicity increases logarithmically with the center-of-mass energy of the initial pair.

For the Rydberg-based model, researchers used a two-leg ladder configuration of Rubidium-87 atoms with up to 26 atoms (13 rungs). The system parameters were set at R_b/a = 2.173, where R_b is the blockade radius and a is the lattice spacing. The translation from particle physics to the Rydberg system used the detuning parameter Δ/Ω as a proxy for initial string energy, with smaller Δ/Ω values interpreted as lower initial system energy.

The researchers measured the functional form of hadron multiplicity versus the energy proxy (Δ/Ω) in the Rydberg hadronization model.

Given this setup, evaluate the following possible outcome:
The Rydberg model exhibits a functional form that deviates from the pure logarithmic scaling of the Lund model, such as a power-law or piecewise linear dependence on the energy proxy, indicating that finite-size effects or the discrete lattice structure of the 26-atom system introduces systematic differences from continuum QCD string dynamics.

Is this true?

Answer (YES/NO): YES